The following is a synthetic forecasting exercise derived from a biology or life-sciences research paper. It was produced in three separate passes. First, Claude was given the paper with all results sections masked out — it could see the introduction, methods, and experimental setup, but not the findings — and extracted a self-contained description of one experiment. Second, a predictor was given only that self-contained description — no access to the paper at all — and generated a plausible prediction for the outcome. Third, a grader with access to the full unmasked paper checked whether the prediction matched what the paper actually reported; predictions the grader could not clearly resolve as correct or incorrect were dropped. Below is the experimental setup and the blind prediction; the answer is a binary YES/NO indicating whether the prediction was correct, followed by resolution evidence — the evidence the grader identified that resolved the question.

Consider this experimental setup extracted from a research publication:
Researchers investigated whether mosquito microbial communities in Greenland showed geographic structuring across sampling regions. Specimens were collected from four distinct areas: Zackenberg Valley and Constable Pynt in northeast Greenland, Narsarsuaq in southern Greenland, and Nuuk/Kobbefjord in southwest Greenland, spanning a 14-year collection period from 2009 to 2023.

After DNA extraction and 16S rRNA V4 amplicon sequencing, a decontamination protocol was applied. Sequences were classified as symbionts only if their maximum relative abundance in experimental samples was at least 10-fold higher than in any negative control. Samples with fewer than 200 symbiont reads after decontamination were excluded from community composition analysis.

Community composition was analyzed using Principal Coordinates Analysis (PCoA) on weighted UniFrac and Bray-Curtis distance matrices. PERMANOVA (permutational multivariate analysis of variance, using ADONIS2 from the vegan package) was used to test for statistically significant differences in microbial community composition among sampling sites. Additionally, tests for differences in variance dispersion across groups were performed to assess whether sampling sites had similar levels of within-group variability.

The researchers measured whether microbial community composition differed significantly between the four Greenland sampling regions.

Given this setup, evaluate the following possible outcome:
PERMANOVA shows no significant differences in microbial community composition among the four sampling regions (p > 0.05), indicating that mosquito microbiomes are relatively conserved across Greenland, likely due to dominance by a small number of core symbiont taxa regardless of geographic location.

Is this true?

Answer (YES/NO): NO